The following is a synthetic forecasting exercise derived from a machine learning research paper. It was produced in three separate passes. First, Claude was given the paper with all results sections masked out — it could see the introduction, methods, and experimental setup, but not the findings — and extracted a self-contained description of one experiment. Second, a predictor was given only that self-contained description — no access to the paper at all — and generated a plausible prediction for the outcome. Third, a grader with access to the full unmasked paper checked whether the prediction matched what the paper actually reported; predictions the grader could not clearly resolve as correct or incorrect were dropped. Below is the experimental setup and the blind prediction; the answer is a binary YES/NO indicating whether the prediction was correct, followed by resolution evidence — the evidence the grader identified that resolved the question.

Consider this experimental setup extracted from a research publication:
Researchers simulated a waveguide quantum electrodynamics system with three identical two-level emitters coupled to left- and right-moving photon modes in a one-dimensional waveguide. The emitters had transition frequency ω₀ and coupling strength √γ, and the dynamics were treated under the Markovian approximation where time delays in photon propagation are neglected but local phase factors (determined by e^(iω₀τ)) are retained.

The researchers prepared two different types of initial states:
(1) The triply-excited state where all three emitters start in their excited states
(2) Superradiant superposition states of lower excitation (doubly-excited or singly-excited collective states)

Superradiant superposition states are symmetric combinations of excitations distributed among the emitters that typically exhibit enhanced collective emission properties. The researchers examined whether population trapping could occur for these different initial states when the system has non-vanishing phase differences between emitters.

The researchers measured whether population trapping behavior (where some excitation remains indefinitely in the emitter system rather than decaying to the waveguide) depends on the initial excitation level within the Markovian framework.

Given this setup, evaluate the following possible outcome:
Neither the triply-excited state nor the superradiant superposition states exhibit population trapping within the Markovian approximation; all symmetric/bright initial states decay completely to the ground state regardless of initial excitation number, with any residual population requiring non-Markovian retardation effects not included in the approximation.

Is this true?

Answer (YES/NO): NO